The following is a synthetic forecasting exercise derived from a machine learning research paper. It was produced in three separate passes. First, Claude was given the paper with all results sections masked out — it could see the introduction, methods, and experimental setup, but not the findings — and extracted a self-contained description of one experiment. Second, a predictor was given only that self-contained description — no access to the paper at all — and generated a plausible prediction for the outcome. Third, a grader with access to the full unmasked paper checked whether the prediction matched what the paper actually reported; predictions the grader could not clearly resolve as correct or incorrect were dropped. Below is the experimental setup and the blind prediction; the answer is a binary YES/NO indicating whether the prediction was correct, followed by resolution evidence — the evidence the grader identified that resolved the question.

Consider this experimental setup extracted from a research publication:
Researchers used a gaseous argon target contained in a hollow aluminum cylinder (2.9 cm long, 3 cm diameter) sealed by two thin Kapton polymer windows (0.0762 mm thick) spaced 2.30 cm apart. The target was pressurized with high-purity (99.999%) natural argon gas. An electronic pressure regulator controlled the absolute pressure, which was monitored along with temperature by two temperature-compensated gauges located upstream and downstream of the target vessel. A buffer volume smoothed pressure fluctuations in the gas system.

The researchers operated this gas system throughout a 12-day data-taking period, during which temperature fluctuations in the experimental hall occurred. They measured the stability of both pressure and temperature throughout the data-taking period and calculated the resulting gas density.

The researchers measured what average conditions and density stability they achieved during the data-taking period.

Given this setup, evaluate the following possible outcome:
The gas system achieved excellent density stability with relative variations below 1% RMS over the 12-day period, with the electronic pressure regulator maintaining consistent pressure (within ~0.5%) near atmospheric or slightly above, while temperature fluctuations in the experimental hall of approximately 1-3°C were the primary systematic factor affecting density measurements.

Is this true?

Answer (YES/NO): YES